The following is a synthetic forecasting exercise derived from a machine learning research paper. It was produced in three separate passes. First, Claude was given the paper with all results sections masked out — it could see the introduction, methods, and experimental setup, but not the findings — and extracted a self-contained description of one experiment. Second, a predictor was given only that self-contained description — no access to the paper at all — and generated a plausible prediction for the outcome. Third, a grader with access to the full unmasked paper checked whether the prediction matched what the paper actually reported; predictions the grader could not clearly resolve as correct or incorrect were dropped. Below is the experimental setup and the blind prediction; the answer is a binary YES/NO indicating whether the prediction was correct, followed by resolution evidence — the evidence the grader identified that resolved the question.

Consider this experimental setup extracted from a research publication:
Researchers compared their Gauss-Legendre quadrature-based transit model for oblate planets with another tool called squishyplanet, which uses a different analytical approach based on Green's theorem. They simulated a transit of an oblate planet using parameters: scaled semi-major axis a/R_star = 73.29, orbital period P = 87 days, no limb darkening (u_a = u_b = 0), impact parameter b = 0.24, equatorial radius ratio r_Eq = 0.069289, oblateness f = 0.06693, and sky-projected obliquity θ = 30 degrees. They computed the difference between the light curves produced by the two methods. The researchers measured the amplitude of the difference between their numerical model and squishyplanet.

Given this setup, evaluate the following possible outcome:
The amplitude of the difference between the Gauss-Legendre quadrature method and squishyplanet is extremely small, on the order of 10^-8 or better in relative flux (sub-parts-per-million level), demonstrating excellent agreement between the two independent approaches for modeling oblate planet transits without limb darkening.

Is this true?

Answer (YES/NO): NO